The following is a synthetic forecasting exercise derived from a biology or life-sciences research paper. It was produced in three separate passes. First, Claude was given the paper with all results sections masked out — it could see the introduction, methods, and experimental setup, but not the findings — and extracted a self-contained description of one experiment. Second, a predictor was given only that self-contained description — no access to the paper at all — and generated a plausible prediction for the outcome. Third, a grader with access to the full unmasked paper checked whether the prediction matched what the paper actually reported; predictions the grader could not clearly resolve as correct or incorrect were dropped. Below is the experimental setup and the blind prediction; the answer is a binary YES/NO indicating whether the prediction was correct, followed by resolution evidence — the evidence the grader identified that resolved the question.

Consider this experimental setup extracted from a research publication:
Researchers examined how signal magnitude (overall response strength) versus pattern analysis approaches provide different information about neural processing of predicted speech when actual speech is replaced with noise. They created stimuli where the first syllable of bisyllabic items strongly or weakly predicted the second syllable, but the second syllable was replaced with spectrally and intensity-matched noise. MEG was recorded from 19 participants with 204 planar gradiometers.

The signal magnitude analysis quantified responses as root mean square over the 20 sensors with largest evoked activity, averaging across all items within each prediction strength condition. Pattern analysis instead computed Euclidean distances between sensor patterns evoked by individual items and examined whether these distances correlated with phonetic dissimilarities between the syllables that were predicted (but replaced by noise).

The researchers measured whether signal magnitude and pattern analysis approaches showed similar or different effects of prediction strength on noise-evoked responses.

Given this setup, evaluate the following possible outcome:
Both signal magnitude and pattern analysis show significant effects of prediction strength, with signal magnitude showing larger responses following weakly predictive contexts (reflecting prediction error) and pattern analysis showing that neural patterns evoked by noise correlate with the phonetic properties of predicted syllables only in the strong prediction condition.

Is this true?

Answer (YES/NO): NO